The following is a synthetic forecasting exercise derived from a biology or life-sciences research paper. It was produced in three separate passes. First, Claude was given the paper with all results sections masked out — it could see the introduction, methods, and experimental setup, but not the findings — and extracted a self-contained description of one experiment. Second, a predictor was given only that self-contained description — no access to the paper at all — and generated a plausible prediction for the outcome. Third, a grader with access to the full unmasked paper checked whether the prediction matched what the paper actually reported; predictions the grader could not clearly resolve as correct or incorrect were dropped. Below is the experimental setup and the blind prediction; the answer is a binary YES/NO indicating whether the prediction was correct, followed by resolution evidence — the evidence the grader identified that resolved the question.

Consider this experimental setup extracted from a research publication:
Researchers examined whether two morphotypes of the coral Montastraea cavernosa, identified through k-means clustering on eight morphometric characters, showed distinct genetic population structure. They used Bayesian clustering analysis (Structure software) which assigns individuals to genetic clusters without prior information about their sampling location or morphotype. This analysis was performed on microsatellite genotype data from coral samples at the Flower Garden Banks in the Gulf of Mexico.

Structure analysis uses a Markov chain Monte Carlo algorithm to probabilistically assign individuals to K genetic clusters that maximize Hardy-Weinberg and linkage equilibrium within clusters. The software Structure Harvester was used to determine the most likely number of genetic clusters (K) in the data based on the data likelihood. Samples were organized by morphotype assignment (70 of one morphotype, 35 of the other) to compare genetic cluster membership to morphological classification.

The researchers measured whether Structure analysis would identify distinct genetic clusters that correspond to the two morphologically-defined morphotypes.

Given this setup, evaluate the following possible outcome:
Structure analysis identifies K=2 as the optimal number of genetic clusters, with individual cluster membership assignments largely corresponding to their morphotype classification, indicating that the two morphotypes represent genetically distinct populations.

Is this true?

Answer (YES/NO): NO